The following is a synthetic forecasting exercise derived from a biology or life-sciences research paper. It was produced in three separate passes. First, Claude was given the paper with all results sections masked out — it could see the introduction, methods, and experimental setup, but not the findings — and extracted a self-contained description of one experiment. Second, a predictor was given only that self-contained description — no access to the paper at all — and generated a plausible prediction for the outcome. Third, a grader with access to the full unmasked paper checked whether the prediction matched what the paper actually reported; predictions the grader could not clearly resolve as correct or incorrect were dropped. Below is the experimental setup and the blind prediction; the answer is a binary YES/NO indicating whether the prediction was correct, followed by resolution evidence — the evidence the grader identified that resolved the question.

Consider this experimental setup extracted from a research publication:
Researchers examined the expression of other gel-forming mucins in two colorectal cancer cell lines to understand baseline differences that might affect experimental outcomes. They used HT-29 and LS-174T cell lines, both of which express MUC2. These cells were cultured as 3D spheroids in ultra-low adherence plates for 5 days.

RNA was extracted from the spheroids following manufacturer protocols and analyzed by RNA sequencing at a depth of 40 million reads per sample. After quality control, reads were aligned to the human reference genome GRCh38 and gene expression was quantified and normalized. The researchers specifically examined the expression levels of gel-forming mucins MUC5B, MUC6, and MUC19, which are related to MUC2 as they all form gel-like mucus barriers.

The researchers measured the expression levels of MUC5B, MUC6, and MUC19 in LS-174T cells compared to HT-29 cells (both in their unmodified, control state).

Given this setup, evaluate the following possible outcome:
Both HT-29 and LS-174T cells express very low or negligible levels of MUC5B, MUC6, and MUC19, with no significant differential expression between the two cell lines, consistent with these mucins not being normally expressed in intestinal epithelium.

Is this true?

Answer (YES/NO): NO